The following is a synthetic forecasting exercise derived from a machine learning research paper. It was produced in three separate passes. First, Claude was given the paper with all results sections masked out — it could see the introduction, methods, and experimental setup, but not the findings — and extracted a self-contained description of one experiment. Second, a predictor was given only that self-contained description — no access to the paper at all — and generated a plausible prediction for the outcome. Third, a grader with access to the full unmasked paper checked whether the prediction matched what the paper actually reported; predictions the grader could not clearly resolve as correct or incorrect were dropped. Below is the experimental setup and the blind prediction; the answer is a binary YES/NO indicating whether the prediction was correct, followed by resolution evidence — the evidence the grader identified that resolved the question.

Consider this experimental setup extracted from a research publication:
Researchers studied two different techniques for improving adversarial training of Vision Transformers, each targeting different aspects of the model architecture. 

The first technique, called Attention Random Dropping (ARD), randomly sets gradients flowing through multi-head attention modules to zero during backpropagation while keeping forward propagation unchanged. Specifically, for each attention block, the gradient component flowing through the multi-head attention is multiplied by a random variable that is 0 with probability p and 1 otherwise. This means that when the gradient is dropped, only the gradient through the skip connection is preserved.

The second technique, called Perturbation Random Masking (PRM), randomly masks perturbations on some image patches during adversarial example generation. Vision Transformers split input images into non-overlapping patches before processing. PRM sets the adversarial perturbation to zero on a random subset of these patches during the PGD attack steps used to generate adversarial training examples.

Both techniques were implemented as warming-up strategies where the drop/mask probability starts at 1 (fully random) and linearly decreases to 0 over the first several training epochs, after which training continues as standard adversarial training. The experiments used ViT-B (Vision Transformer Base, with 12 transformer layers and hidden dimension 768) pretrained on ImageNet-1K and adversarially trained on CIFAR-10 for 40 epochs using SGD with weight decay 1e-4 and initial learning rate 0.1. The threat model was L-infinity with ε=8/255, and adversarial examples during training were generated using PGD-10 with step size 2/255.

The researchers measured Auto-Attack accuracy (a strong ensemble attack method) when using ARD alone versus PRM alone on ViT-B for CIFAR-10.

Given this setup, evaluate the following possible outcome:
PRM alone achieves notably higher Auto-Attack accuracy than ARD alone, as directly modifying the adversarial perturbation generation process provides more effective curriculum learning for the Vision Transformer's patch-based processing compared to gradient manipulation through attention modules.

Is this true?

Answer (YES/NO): NO